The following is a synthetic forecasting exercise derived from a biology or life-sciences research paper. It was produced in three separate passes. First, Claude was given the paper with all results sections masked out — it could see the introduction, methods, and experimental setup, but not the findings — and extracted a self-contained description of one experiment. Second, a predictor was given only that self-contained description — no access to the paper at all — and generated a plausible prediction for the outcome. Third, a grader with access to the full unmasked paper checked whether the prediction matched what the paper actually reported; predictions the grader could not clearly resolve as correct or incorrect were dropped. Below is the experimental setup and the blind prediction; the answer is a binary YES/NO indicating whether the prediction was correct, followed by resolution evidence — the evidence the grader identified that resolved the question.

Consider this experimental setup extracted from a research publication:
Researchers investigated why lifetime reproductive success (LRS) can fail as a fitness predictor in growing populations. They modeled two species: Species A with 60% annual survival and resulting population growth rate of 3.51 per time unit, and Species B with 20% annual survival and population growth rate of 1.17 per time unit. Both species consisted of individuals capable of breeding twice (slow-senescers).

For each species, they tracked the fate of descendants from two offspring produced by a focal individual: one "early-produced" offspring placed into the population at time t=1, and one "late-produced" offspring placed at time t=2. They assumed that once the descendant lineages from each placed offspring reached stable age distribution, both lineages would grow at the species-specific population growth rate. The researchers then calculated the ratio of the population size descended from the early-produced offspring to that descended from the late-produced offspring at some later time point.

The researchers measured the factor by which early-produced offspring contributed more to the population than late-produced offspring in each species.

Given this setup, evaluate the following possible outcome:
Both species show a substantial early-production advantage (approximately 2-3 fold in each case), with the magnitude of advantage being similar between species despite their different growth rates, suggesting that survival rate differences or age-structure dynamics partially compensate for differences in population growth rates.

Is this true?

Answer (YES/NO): NO